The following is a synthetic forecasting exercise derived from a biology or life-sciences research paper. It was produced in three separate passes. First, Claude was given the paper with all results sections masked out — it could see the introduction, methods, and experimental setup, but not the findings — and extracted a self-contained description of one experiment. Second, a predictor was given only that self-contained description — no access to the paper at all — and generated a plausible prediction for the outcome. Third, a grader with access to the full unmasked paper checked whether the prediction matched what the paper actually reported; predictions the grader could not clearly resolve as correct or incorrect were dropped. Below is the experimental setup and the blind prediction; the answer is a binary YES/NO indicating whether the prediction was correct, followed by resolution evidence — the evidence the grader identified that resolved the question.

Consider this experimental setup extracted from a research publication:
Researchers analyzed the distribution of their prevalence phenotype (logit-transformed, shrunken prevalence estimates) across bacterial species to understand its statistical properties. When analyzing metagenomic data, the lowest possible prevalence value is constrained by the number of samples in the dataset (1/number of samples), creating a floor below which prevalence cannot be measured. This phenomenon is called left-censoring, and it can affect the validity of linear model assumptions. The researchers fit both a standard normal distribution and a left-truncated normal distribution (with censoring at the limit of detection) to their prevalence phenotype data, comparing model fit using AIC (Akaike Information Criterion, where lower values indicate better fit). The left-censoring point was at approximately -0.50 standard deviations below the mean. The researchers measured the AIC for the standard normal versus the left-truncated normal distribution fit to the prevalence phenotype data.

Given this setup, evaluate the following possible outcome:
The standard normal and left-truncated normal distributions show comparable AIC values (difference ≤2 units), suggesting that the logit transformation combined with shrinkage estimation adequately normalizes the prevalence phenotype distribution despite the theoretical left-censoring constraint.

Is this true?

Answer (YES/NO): NO